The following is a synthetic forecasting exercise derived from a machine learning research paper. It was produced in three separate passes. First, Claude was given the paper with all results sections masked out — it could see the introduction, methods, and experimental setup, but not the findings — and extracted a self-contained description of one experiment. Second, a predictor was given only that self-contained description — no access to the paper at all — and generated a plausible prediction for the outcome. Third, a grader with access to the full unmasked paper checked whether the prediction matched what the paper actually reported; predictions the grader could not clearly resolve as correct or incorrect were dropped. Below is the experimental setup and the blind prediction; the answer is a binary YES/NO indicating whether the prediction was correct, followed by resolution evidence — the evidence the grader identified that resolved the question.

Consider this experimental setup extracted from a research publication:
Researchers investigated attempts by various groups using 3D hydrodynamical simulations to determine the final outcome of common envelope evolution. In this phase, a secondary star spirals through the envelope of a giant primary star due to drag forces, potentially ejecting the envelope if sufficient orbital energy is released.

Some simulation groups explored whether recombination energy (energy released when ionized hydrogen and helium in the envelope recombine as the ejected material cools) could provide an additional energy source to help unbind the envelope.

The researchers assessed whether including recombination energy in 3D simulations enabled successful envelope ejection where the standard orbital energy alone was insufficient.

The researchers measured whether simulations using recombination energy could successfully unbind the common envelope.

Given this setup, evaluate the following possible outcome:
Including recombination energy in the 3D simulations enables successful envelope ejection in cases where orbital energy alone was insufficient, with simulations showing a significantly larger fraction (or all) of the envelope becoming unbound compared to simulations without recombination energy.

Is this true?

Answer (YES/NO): YES